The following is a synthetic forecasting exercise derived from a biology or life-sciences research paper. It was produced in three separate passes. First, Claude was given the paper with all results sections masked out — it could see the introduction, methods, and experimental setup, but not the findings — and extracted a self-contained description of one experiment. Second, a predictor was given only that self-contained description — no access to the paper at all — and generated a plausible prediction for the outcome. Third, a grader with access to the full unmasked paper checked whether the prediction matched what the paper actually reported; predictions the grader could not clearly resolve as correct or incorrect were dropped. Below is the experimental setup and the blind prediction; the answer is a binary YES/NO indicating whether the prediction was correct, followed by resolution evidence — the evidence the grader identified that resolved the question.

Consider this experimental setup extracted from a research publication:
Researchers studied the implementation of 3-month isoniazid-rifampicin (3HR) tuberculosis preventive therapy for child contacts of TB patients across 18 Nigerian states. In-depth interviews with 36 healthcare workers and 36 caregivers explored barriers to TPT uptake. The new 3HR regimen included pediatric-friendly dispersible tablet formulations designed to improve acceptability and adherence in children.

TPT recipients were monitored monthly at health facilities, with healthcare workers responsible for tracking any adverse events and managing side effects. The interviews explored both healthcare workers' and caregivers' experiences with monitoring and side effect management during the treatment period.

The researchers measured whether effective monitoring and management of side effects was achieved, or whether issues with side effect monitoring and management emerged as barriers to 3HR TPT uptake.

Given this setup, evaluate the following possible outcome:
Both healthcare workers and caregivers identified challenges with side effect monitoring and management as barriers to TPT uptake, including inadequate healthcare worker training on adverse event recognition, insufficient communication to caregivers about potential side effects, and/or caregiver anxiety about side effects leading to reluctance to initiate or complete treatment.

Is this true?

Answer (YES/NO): YES